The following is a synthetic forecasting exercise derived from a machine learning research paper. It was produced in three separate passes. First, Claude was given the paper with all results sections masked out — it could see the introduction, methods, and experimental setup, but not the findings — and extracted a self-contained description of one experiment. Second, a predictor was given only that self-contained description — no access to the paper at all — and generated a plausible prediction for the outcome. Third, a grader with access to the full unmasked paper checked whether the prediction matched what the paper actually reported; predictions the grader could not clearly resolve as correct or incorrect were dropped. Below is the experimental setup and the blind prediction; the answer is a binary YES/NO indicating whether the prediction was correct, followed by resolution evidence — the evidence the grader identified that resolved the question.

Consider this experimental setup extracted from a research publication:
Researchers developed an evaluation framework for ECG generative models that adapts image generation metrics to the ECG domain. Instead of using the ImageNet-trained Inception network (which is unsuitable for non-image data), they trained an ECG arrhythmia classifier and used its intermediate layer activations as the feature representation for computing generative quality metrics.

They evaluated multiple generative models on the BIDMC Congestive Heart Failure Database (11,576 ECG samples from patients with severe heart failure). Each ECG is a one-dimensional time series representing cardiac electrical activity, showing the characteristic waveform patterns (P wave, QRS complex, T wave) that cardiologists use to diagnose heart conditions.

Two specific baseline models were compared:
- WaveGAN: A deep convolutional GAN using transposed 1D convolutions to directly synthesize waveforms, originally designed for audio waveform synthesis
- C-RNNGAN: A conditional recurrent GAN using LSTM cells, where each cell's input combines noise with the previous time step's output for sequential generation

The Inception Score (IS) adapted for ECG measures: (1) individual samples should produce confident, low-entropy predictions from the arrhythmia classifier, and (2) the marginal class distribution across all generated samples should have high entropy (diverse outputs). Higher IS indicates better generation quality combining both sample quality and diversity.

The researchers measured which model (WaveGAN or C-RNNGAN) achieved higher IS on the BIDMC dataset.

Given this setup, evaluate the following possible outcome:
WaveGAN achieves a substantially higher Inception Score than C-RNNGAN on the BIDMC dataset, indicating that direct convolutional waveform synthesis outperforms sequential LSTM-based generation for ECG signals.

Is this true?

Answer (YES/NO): NO